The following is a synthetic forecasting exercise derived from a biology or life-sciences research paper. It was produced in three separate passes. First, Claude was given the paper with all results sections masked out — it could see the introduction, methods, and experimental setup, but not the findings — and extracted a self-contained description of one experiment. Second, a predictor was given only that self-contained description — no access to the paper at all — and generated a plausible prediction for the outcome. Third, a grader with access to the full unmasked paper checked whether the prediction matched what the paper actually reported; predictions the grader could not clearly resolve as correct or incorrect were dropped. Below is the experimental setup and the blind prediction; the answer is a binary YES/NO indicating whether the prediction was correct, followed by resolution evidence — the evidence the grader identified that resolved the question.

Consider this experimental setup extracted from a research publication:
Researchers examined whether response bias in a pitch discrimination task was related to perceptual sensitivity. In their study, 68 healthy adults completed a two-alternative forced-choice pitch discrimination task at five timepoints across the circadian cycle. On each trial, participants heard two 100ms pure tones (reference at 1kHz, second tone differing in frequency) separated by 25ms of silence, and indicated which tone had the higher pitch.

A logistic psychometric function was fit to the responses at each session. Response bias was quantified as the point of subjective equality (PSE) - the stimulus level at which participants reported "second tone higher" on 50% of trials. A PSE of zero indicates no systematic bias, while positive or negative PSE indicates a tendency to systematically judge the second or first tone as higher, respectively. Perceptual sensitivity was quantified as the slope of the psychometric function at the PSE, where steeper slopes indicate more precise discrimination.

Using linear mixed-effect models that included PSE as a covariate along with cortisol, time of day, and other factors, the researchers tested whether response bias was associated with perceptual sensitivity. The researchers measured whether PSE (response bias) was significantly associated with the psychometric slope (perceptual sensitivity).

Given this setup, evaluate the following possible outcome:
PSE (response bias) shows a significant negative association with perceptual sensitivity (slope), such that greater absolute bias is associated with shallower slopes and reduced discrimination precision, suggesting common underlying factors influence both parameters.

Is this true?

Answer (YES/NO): NO